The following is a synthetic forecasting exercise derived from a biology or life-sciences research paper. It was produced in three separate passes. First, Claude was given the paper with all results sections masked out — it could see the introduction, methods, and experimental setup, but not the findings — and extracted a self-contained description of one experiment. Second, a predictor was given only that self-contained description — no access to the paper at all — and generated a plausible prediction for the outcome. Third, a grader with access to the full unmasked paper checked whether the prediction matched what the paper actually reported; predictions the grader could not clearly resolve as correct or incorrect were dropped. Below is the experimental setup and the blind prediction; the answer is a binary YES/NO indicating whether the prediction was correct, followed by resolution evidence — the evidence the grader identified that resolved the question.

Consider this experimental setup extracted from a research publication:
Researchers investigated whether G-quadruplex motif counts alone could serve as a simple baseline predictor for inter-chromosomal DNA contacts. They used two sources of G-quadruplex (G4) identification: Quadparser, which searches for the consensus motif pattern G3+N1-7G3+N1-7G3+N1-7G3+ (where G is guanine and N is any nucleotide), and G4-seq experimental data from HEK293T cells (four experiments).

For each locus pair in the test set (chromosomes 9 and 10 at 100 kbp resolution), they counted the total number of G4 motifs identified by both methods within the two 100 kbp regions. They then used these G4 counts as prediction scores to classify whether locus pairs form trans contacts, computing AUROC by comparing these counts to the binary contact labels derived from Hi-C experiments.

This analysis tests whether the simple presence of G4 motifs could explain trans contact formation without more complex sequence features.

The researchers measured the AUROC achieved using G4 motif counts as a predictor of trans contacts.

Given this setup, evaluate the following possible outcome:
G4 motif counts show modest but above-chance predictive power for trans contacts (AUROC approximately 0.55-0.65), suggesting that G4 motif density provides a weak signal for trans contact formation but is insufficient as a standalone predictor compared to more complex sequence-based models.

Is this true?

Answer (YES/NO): YES